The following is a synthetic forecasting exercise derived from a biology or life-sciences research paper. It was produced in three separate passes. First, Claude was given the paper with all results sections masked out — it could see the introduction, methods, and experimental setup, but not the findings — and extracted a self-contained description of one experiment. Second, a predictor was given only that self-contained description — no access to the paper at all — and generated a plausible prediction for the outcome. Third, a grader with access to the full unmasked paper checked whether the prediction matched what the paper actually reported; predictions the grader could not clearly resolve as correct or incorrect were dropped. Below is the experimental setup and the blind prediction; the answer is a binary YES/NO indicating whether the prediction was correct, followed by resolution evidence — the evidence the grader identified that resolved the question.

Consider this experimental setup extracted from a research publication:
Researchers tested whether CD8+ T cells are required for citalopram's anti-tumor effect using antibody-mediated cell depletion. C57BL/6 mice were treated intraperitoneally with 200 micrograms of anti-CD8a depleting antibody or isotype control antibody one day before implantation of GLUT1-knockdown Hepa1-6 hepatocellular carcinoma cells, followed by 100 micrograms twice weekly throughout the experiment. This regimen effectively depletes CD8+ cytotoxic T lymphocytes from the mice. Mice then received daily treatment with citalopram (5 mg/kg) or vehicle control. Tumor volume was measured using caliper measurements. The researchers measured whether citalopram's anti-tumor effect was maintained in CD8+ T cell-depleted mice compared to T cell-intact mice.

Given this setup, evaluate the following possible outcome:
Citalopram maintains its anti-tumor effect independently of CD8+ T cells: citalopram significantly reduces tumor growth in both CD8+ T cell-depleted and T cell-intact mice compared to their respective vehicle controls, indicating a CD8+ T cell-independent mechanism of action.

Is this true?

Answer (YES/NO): NO